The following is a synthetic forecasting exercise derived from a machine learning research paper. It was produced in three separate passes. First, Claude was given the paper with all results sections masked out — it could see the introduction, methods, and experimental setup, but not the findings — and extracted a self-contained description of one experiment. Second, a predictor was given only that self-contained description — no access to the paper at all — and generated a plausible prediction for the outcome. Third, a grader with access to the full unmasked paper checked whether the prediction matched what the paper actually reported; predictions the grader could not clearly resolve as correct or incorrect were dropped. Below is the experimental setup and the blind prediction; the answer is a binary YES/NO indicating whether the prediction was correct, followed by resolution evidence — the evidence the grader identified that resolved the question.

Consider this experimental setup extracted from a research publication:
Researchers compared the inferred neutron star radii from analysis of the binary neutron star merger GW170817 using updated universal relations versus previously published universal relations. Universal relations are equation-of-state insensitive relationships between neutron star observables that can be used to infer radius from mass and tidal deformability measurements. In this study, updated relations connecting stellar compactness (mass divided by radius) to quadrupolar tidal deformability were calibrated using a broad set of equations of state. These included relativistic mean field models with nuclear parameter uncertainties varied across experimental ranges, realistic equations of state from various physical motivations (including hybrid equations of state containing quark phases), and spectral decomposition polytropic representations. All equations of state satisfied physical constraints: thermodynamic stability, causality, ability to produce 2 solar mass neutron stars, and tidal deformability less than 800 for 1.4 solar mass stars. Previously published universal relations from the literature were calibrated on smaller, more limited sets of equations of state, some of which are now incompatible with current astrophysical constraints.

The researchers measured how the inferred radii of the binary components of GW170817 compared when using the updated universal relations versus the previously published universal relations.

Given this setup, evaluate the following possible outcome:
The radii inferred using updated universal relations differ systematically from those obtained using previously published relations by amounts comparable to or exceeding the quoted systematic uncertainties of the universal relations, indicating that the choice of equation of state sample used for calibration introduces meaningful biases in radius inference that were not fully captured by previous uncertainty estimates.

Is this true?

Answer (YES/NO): NO